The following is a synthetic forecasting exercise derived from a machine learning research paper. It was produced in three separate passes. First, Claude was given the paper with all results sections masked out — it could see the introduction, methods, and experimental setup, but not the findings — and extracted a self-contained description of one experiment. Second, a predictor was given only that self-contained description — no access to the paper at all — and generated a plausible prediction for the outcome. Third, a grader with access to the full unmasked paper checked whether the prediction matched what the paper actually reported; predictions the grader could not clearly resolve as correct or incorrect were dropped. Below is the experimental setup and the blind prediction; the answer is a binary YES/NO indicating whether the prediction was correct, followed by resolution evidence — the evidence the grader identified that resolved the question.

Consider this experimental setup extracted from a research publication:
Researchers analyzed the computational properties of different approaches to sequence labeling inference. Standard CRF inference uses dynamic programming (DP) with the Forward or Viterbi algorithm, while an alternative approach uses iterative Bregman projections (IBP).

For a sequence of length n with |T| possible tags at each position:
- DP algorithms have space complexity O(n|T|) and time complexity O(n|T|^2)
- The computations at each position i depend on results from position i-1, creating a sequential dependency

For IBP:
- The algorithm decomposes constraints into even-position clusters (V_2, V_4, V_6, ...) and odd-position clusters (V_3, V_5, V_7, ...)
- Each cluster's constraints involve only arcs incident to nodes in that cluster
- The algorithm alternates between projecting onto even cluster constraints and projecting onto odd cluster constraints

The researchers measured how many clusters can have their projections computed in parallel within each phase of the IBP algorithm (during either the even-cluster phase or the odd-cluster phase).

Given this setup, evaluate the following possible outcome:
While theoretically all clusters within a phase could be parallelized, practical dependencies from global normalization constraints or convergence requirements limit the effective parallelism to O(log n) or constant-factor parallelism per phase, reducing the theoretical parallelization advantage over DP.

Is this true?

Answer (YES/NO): NO